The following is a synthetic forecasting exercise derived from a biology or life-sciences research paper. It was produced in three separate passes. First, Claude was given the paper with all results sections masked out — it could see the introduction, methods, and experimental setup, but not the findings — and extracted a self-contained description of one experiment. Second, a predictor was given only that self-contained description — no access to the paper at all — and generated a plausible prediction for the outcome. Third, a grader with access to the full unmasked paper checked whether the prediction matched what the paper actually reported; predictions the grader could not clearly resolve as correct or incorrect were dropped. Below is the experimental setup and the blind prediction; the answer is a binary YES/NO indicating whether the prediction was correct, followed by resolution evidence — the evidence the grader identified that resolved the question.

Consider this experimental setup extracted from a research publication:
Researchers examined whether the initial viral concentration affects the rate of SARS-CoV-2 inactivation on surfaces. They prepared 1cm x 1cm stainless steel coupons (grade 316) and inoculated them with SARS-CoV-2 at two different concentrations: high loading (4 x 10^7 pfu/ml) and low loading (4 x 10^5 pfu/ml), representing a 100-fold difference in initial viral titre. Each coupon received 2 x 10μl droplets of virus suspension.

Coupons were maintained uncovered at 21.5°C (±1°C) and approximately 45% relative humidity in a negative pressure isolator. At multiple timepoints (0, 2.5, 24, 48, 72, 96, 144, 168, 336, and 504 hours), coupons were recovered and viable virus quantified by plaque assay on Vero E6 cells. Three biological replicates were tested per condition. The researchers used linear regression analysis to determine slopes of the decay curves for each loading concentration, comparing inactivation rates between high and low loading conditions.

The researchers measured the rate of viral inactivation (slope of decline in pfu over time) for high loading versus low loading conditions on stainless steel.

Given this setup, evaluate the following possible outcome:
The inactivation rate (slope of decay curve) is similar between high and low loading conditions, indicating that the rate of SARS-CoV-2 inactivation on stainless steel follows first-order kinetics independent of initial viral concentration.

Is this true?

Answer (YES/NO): YES